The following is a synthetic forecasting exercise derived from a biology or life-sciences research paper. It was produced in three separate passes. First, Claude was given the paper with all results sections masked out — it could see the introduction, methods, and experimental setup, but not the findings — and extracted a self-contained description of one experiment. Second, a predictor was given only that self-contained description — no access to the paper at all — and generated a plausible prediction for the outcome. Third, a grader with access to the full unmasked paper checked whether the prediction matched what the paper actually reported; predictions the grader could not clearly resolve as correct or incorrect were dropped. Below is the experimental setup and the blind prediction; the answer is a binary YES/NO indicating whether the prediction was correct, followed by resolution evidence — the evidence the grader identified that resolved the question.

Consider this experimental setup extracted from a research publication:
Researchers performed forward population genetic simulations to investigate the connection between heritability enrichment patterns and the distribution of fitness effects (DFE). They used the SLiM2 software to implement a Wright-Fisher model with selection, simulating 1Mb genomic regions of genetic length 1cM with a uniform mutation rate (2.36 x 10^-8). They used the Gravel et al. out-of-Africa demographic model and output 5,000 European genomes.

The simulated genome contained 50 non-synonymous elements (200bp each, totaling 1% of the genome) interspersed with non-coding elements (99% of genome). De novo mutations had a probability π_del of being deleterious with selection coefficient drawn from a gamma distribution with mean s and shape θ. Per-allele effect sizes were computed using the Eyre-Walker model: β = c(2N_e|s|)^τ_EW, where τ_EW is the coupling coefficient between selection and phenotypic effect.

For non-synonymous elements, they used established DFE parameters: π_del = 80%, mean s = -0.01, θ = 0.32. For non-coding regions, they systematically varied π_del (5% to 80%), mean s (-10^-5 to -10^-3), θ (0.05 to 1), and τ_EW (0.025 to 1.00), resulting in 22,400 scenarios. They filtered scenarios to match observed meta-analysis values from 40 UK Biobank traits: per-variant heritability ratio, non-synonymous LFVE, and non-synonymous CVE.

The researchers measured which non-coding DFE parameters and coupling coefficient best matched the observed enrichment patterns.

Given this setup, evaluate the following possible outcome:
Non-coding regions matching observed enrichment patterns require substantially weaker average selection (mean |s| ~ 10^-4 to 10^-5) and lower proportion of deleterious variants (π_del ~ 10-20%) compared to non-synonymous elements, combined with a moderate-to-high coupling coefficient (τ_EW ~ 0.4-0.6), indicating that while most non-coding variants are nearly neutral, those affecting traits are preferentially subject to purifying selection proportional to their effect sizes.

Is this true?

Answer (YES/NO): NO